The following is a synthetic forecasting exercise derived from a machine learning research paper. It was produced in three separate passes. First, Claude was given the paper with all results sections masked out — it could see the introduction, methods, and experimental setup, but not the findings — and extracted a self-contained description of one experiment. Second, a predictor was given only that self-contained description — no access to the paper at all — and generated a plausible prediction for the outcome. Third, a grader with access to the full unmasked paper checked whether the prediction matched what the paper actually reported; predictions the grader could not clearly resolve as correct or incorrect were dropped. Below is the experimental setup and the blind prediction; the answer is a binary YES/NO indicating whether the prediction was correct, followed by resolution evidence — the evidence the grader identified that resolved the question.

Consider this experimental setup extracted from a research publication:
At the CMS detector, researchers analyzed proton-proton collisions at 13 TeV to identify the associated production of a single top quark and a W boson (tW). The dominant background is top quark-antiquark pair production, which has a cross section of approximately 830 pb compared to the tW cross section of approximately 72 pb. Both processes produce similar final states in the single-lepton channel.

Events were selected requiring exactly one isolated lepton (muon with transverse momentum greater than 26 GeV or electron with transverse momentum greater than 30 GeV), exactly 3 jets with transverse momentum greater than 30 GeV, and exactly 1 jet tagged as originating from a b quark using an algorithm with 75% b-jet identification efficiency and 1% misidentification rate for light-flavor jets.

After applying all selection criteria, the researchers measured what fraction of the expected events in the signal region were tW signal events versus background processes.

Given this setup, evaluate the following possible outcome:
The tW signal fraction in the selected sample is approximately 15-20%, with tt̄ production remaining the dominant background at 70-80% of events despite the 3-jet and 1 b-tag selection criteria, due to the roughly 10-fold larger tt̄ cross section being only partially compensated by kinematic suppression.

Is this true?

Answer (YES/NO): NO